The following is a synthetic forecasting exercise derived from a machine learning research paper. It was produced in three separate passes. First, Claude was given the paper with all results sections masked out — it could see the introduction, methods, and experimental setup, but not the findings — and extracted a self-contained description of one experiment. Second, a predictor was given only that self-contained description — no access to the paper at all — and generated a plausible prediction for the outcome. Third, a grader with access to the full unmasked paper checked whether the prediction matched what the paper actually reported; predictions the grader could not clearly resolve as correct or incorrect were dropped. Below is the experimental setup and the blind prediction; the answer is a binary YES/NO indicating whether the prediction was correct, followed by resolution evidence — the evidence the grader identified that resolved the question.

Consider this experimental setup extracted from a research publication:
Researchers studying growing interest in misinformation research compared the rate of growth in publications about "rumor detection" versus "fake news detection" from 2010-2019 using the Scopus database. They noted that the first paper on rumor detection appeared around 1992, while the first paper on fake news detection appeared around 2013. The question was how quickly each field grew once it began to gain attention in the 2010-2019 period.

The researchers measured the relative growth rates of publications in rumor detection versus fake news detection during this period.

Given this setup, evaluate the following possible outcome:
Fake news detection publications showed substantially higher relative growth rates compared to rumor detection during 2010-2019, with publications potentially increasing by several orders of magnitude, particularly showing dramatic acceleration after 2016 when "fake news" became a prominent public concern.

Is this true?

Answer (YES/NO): YES